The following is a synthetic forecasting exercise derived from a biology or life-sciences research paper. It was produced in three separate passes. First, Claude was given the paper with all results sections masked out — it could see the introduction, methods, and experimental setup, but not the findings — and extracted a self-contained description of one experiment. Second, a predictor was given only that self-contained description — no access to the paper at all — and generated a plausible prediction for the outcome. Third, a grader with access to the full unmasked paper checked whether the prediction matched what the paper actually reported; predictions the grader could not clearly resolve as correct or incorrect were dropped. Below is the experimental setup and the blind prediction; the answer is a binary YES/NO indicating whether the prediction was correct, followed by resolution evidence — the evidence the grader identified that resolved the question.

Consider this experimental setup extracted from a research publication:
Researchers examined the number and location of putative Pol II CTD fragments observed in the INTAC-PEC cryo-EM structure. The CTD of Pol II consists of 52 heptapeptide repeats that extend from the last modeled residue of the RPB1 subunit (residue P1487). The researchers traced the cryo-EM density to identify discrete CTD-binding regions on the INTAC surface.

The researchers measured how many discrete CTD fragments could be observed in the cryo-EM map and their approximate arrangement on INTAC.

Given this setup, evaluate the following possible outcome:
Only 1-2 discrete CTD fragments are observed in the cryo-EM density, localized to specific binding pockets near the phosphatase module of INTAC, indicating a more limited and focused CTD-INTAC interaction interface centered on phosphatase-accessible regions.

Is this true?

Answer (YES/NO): NO